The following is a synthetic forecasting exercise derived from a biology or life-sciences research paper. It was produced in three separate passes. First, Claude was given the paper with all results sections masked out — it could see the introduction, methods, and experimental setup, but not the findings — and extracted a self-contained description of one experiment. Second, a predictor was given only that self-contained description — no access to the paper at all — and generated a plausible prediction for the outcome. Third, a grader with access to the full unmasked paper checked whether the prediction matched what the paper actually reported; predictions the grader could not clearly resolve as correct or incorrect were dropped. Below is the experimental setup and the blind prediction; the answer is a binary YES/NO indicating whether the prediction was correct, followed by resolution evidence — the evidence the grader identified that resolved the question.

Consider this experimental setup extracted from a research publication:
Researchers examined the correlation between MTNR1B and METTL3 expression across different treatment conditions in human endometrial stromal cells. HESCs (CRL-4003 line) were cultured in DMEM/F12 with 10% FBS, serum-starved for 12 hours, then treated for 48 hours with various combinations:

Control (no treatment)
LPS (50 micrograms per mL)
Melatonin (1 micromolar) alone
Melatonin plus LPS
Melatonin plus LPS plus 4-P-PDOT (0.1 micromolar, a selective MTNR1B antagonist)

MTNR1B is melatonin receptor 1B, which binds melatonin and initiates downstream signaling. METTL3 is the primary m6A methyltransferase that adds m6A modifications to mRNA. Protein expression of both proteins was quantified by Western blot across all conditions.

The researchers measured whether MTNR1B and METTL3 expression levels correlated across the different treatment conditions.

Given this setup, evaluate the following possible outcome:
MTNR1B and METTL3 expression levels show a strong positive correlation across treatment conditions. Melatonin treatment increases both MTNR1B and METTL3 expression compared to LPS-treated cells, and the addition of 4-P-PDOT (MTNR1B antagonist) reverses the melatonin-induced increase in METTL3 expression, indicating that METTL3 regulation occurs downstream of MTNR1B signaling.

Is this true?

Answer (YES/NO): NO